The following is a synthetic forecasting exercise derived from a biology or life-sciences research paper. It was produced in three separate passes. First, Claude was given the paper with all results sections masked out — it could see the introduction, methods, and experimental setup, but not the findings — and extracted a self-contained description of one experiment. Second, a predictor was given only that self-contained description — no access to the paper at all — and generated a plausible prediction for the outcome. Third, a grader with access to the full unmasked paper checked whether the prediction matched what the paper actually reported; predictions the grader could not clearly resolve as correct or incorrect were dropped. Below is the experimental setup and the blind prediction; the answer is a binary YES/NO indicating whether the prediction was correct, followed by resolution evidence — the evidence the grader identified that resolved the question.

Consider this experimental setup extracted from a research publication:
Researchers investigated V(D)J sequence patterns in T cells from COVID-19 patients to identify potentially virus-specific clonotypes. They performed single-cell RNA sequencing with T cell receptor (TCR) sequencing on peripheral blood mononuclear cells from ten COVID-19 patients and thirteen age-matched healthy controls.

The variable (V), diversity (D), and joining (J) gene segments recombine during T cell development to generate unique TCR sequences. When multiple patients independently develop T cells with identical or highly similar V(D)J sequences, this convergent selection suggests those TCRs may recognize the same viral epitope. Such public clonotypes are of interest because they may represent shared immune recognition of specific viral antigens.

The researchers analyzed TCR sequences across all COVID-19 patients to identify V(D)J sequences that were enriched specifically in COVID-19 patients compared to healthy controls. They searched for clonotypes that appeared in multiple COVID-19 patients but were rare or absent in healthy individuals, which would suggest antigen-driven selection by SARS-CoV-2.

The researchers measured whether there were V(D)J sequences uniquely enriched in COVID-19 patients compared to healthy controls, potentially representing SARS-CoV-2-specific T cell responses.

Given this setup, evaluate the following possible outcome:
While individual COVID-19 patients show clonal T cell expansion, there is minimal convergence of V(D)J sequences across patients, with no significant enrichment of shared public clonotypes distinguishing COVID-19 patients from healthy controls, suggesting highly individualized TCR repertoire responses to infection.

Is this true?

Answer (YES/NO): NO